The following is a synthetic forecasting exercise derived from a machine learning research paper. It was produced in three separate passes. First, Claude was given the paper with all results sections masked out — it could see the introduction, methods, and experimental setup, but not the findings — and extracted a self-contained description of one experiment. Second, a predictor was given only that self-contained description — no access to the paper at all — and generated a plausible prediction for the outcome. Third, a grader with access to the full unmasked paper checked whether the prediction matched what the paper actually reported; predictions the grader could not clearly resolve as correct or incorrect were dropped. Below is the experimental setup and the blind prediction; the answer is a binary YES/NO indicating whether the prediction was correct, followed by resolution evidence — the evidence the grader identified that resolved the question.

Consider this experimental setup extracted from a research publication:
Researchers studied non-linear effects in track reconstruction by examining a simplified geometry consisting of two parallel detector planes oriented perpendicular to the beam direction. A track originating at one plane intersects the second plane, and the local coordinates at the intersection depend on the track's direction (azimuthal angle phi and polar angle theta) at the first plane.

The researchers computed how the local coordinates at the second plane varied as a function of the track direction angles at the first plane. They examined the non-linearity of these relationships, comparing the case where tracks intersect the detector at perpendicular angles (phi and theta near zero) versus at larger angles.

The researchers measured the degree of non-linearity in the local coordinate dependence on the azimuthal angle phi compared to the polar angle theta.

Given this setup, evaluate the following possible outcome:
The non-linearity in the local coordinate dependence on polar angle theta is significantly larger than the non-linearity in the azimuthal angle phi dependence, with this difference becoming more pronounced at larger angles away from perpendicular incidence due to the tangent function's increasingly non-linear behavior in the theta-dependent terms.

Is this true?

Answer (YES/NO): YES